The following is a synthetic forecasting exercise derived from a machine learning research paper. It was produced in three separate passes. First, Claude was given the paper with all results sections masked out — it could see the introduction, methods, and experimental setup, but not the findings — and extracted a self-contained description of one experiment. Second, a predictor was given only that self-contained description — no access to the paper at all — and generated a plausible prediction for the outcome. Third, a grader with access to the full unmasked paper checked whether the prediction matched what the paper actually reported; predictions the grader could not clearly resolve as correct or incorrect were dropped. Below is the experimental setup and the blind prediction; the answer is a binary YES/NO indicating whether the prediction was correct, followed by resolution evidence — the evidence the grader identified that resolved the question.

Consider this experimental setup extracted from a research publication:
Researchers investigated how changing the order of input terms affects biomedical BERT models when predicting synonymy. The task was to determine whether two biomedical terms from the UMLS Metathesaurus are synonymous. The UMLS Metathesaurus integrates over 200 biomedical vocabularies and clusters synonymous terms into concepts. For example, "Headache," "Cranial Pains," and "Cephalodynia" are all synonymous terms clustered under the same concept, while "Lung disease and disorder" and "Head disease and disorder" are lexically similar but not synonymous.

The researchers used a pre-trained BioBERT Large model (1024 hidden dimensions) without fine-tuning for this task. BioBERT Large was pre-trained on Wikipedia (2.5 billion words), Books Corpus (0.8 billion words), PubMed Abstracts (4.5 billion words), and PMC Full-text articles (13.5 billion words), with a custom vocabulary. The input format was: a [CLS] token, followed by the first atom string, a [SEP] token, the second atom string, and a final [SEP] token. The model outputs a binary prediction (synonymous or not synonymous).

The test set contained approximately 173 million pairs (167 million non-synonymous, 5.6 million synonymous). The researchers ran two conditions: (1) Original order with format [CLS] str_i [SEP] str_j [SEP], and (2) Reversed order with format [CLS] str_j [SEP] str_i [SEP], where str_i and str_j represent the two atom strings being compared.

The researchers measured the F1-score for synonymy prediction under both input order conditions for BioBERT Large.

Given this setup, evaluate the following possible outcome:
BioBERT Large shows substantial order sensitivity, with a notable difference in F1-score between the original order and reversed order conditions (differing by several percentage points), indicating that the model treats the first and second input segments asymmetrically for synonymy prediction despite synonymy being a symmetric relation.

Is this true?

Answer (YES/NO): NO